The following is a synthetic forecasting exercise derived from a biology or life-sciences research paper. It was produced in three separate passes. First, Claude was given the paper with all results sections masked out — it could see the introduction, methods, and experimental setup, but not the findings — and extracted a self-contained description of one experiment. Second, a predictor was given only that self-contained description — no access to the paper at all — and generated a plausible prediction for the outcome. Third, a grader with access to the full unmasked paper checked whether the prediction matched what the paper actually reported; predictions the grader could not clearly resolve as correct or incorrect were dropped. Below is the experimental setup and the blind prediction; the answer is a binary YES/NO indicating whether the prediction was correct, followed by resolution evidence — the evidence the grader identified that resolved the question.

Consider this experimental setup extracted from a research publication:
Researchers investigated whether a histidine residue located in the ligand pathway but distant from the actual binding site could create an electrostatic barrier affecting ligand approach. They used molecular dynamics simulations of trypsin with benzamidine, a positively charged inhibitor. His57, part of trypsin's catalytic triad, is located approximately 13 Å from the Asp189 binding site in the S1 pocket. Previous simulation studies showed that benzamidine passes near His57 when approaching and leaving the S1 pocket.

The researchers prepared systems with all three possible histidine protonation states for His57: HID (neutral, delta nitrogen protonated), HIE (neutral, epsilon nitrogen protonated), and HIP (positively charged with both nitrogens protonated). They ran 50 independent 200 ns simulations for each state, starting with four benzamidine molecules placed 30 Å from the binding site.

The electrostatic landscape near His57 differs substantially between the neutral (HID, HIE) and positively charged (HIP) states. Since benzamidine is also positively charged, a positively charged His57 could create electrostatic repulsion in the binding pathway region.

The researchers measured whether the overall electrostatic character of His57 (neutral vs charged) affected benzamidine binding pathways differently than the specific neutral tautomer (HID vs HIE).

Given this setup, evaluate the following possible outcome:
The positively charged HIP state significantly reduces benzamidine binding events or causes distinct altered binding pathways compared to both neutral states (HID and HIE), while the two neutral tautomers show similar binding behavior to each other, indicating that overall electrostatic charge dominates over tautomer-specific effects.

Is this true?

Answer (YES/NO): YES